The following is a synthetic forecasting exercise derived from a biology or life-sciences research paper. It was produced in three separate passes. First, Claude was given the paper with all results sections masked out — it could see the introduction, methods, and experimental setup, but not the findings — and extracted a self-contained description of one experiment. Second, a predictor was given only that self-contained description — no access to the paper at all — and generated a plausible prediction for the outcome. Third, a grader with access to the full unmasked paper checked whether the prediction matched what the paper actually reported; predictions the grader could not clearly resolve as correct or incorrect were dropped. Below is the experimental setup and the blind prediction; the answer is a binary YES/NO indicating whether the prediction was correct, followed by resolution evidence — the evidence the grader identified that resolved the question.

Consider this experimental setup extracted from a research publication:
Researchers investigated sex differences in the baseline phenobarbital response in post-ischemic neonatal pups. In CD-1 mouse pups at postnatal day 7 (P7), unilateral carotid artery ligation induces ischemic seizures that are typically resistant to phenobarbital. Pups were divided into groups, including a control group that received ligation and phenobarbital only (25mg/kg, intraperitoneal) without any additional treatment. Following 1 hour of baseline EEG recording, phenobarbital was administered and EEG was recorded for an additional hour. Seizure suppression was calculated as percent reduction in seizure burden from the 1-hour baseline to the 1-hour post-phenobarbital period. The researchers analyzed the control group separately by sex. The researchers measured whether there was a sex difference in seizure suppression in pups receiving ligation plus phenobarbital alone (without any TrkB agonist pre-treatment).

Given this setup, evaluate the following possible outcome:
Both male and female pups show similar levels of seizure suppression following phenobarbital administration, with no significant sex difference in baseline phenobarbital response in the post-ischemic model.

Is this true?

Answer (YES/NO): YES